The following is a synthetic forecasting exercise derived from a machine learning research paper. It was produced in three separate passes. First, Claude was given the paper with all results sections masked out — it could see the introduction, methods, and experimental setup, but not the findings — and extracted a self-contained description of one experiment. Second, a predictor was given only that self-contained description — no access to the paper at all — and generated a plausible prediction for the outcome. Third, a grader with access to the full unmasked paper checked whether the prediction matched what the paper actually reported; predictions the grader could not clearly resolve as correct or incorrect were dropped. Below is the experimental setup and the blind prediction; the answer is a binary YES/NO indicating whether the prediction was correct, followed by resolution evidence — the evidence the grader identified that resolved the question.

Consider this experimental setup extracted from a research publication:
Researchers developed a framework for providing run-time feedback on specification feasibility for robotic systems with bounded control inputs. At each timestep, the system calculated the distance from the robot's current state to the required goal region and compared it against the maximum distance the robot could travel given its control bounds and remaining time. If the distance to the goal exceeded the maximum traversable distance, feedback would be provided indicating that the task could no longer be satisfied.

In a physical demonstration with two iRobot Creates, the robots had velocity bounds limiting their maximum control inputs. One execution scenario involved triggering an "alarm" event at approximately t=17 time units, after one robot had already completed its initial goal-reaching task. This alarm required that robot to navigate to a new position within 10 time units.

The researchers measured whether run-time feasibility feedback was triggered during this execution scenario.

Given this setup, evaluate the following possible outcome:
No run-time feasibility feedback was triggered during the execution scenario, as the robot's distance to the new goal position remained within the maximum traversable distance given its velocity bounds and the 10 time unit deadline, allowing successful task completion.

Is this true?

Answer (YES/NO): YES